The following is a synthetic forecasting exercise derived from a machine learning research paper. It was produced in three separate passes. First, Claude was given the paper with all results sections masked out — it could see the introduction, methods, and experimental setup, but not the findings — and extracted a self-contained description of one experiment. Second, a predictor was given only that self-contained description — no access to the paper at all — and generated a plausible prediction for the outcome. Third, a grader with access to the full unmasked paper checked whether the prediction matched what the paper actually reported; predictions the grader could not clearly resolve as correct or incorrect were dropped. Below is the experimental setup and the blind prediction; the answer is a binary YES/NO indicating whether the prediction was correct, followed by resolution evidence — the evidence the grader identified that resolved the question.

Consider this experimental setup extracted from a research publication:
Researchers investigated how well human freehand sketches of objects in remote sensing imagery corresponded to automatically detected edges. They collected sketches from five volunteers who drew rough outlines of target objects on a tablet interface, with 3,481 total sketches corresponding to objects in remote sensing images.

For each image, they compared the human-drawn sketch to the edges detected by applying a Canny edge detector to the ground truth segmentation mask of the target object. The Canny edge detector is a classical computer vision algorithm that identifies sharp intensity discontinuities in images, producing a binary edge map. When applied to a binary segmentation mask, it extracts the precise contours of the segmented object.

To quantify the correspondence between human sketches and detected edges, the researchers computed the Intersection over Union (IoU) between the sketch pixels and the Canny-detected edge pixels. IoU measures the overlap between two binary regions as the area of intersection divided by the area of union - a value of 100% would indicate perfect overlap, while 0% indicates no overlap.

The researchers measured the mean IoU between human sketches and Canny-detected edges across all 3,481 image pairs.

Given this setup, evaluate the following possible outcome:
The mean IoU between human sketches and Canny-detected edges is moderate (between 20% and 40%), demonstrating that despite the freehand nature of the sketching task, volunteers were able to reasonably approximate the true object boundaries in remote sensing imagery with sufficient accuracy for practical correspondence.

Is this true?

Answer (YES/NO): NO